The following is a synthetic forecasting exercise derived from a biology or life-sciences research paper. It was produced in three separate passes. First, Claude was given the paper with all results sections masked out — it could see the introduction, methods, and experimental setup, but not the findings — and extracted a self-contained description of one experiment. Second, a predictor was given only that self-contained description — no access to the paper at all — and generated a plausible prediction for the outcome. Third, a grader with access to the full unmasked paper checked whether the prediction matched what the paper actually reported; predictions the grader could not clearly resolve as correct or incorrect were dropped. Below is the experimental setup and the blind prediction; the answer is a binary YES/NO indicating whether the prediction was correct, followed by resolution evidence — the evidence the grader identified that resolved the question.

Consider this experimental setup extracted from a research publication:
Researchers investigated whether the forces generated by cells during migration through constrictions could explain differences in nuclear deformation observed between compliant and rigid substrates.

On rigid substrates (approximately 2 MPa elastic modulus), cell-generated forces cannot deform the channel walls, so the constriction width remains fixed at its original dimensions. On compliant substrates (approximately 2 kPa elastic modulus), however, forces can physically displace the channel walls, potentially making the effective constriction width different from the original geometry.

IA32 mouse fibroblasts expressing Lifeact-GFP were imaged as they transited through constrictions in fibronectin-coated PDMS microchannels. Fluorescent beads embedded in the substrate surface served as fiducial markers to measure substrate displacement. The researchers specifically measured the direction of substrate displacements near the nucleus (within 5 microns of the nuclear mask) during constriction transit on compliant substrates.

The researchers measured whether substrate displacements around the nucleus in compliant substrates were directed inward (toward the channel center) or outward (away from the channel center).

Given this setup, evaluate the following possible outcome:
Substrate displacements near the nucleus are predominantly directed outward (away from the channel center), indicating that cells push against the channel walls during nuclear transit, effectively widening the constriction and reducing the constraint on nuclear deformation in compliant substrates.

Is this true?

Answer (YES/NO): NO